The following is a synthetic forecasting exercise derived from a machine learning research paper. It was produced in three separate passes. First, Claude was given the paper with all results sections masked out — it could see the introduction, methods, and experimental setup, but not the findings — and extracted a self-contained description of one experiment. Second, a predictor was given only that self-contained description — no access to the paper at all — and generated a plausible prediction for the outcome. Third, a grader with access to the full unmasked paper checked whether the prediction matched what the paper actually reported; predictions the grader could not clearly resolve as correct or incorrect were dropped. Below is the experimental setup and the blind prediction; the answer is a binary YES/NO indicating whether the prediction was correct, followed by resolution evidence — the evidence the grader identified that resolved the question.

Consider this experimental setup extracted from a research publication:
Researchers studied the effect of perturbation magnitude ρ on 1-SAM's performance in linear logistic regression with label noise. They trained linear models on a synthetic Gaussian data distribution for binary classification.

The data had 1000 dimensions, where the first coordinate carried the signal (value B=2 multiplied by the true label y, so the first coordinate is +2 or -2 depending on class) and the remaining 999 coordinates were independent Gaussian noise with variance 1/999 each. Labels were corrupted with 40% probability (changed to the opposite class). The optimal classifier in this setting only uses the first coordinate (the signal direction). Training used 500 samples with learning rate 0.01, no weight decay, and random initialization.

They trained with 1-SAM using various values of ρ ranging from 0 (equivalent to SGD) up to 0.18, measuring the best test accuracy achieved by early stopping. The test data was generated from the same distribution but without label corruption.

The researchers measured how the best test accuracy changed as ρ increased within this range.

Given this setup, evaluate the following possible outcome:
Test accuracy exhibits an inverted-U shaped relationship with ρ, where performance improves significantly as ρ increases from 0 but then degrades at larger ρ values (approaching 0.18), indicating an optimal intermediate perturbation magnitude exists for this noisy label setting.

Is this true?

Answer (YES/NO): NO